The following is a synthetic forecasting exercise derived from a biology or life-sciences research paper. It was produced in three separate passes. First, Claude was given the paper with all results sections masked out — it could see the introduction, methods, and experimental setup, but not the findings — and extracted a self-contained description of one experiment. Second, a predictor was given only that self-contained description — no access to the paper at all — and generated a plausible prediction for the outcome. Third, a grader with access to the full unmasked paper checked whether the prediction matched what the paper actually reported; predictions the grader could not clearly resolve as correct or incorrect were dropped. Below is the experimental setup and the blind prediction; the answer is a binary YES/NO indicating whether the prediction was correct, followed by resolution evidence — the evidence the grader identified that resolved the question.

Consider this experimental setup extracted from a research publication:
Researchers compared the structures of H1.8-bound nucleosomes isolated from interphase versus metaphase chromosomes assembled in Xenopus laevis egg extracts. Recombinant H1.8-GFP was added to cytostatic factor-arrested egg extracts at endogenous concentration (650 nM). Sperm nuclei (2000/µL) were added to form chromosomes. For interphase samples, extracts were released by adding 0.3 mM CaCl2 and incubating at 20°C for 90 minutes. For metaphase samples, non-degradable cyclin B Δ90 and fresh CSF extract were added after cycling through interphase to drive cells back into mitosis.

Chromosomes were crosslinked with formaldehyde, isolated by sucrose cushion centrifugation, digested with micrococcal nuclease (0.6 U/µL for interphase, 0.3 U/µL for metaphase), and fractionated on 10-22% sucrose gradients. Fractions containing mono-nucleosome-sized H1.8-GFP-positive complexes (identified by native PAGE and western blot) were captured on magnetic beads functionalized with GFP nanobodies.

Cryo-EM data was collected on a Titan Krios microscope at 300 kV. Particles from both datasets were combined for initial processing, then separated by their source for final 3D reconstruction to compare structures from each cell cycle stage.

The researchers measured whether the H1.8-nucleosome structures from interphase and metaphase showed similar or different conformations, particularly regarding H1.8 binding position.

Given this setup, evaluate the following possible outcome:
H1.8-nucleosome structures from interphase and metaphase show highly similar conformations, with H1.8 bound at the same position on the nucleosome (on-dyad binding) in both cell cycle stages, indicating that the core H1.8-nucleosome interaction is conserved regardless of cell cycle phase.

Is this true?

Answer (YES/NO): YES